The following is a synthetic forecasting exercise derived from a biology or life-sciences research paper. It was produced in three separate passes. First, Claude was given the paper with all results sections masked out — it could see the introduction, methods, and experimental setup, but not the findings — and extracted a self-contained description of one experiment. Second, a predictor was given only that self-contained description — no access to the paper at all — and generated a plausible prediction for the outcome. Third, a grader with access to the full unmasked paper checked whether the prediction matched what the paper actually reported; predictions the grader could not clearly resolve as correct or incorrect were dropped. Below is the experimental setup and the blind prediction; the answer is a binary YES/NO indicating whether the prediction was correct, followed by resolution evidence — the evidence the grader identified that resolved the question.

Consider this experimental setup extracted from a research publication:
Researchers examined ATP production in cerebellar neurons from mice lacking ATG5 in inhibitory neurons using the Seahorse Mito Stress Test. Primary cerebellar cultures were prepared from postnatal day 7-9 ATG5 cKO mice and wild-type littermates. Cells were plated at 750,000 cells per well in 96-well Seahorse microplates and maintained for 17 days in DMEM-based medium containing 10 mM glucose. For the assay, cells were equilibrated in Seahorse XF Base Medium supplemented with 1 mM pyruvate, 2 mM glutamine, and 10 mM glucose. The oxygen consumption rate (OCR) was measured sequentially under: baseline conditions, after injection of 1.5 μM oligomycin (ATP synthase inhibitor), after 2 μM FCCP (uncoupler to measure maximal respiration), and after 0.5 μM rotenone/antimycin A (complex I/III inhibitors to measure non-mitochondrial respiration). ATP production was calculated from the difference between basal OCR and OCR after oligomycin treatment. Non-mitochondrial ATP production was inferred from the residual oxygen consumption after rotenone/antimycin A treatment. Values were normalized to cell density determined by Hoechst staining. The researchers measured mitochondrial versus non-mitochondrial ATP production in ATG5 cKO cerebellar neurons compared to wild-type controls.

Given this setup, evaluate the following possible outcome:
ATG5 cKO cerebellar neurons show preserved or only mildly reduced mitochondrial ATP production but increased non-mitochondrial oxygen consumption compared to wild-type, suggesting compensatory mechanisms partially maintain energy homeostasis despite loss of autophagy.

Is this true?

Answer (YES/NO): NO